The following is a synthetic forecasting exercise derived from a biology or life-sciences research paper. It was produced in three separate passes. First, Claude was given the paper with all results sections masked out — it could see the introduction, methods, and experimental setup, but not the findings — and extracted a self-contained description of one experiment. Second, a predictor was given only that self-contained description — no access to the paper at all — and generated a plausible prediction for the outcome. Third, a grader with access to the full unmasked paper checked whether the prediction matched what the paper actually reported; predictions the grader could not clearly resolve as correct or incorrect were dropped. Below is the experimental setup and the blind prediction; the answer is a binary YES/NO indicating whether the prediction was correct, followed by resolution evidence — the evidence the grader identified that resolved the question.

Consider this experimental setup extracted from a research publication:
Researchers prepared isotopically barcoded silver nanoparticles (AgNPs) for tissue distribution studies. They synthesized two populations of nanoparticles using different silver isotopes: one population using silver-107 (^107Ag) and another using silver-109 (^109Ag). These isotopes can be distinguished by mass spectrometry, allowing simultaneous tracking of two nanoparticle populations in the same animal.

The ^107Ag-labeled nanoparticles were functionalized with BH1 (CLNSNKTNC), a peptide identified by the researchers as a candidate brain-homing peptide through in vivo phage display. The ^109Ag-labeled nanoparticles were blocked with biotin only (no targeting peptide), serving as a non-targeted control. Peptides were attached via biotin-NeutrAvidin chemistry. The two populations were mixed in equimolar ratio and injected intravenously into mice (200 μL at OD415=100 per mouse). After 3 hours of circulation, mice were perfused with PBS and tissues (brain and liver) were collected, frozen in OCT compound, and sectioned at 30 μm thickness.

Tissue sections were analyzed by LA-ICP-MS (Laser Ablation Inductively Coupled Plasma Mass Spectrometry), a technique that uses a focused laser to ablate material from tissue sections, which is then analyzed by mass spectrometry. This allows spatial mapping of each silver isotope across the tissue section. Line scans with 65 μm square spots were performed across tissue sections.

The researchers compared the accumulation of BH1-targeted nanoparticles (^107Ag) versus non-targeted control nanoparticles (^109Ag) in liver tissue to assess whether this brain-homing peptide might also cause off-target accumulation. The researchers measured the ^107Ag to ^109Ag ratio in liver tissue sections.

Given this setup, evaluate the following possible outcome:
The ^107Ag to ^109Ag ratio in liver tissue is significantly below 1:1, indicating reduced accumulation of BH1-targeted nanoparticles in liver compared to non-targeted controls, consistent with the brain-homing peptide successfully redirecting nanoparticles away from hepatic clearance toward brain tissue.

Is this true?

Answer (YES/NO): NO